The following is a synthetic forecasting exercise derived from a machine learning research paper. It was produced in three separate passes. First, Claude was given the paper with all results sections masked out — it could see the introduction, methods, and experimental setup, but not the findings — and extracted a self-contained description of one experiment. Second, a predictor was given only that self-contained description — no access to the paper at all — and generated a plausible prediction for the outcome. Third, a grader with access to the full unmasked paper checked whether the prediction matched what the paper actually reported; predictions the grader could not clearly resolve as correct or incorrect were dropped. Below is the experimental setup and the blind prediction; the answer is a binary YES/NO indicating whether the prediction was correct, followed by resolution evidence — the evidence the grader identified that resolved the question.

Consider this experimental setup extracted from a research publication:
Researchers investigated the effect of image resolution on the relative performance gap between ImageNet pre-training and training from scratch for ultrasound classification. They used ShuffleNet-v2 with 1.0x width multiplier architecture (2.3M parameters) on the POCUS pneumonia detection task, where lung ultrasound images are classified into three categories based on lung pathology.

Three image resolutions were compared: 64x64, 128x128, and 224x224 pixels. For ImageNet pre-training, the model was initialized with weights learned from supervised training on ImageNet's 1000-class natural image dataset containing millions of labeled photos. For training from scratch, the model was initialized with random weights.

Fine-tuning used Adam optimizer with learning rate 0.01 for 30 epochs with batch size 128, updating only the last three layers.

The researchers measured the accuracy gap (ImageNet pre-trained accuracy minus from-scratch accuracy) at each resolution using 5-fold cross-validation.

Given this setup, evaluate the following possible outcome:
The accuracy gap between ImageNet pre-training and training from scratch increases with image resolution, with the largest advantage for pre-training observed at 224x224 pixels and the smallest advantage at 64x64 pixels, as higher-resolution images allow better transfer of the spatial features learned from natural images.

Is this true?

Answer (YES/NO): NO